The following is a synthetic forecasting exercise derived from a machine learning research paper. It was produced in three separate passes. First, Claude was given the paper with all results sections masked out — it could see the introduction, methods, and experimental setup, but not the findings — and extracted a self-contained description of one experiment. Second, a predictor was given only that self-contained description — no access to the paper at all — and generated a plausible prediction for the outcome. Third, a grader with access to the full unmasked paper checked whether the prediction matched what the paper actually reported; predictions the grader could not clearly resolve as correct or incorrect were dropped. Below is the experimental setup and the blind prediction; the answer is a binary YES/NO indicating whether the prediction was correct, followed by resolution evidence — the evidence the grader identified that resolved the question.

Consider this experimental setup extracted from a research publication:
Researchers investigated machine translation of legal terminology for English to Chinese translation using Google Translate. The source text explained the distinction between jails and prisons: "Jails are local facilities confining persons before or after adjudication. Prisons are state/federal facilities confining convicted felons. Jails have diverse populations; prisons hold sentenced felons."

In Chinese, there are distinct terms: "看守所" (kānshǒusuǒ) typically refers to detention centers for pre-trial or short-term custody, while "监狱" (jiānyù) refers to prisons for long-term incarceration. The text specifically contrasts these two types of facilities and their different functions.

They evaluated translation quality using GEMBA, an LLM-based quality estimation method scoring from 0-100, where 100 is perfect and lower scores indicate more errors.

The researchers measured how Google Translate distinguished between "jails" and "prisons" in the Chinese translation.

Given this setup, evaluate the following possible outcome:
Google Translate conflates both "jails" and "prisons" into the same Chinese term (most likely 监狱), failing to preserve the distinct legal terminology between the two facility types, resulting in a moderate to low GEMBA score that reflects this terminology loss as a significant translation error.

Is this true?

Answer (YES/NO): YES